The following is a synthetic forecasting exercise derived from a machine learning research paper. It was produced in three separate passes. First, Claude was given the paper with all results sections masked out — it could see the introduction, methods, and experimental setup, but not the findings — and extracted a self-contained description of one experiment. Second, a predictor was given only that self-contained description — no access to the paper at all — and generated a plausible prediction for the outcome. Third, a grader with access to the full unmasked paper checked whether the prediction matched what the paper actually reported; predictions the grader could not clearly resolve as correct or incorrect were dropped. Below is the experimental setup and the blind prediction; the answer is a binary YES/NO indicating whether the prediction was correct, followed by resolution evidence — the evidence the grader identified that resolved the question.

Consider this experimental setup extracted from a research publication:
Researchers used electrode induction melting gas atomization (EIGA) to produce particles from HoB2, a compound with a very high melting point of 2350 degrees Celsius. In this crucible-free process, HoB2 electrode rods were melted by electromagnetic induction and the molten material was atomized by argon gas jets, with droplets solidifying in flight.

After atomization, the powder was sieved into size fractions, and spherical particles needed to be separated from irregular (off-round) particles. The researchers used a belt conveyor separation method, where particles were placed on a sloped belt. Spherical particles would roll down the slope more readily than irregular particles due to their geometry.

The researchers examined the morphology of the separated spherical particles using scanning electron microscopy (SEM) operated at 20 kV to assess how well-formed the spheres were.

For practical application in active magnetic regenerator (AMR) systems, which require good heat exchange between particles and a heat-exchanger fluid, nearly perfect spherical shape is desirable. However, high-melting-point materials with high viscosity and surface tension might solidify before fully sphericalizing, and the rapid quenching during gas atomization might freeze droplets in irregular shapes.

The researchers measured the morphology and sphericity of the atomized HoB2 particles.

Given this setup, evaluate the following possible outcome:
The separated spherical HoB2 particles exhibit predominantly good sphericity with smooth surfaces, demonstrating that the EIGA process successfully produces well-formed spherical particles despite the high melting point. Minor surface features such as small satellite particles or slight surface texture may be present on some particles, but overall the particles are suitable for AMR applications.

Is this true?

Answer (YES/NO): NO